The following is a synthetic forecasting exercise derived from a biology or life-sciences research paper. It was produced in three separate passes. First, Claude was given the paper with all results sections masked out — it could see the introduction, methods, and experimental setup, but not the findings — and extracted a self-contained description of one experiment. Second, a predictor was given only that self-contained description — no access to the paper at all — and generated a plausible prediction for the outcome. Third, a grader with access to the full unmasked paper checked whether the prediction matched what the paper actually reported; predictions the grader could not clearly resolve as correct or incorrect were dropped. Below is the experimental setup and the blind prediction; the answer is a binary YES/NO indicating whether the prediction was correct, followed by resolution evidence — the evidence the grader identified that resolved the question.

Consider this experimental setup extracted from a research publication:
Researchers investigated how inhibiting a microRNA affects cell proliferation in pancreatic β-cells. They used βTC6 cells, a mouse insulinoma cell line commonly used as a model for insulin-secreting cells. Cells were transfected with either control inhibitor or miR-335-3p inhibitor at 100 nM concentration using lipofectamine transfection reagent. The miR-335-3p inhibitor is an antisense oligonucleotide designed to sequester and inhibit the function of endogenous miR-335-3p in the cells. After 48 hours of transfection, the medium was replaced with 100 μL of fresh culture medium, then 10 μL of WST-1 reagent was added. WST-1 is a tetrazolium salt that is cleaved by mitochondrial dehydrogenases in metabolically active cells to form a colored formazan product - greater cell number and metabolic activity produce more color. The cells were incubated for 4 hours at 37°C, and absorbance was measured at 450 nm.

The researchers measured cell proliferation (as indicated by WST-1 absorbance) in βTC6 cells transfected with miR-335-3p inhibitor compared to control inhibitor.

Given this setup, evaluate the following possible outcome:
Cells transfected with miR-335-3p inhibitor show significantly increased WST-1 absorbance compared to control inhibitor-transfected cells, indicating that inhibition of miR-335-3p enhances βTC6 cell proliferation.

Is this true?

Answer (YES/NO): NO